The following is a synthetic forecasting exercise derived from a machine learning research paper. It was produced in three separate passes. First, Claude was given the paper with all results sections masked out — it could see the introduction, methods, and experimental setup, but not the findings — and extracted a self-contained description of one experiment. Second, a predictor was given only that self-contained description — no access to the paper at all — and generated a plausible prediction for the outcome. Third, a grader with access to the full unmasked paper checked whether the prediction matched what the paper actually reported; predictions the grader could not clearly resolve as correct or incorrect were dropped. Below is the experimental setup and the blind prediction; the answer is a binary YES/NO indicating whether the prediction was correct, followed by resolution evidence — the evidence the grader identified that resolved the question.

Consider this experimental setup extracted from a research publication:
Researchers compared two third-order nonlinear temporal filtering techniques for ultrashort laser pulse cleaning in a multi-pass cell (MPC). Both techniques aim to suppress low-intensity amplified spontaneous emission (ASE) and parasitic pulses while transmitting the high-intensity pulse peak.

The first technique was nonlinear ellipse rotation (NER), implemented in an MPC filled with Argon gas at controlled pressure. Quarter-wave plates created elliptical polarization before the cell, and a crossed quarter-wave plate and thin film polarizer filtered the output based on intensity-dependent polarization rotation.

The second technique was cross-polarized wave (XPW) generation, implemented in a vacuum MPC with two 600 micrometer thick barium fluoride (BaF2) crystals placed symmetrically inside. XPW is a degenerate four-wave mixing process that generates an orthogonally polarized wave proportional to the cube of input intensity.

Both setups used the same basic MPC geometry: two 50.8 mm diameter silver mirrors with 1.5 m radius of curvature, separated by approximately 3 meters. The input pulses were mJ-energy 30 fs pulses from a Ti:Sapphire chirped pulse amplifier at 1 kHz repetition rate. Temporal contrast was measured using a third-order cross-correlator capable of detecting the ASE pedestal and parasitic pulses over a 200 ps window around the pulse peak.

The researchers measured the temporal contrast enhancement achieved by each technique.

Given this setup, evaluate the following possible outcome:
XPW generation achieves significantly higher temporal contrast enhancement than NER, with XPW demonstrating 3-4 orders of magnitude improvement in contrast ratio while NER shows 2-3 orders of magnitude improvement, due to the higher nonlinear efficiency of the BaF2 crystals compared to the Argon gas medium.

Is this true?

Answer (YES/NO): NO